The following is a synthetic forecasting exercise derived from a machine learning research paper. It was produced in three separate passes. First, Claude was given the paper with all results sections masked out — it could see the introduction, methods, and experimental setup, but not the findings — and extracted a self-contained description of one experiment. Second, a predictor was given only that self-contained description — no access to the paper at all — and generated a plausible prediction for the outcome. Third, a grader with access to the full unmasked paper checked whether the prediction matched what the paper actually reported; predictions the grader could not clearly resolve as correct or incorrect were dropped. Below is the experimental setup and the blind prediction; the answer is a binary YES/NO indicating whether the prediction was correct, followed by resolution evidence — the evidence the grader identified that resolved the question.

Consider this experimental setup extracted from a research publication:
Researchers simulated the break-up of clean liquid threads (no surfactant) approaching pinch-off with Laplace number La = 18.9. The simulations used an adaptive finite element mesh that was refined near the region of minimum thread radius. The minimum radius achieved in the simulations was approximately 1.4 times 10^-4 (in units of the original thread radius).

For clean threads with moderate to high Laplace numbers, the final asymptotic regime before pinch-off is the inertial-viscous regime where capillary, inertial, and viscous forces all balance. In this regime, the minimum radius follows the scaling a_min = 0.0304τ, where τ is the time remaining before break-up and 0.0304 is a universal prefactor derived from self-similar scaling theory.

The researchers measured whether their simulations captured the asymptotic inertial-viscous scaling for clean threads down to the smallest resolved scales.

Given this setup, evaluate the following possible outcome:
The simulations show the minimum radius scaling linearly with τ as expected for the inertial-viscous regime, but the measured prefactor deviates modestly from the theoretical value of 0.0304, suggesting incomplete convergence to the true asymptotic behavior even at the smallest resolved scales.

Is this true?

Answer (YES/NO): NO